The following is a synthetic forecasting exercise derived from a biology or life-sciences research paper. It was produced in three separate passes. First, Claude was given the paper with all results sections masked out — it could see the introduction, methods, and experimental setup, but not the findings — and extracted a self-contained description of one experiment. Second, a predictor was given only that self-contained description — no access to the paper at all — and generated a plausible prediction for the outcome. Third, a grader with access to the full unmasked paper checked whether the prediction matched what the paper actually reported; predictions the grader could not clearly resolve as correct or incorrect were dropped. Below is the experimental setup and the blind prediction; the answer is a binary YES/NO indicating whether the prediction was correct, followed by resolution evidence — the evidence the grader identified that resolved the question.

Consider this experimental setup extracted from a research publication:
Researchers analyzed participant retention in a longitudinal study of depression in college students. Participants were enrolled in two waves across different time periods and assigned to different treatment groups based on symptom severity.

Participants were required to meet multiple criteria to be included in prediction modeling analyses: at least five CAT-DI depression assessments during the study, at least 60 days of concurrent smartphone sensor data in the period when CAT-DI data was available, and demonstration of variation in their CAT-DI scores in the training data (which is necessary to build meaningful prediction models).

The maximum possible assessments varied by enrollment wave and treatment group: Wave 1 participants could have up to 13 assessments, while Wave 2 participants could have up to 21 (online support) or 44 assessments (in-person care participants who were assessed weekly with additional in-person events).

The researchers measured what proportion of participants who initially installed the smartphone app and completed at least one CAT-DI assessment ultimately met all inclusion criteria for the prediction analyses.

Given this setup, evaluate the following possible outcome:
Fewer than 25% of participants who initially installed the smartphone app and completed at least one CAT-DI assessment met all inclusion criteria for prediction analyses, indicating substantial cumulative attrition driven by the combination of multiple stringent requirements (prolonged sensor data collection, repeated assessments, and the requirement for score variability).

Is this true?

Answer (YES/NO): NO